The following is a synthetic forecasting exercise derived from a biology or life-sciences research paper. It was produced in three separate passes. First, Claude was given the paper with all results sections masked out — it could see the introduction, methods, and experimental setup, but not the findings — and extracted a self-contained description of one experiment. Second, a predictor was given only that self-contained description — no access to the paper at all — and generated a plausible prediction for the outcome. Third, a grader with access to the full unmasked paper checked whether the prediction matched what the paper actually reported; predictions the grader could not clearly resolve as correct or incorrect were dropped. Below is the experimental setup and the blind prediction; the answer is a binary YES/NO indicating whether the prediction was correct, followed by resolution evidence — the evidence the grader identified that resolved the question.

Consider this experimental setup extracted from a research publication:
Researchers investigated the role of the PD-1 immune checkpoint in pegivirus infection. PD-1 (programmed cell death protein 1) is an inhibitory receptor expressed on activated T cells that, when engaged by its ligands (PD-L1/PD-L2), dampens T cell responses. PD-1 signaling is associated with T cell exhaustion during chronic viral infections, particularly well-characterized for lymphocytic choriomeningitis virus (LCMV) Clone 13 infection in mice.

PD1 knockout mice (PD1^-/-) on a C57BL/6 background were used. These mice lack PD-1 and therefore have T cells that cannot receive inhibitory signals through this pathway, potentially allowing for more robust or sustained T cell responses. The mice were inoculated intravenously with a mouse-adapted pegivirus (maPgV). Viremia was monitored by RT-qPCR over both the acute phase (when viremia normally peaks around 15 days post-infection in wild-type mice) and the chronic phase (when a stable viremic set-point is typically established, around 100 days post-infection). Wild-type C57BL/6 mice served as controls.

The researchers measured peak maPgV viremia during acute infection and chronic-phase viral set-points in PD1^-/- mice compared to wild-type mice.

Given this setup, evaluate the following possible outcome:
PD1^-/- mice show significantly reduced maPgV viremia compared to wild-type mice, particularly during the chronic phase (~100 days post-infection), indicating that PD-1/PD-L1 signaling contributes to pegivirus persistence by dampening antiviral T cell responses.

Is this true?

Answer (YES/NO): NO